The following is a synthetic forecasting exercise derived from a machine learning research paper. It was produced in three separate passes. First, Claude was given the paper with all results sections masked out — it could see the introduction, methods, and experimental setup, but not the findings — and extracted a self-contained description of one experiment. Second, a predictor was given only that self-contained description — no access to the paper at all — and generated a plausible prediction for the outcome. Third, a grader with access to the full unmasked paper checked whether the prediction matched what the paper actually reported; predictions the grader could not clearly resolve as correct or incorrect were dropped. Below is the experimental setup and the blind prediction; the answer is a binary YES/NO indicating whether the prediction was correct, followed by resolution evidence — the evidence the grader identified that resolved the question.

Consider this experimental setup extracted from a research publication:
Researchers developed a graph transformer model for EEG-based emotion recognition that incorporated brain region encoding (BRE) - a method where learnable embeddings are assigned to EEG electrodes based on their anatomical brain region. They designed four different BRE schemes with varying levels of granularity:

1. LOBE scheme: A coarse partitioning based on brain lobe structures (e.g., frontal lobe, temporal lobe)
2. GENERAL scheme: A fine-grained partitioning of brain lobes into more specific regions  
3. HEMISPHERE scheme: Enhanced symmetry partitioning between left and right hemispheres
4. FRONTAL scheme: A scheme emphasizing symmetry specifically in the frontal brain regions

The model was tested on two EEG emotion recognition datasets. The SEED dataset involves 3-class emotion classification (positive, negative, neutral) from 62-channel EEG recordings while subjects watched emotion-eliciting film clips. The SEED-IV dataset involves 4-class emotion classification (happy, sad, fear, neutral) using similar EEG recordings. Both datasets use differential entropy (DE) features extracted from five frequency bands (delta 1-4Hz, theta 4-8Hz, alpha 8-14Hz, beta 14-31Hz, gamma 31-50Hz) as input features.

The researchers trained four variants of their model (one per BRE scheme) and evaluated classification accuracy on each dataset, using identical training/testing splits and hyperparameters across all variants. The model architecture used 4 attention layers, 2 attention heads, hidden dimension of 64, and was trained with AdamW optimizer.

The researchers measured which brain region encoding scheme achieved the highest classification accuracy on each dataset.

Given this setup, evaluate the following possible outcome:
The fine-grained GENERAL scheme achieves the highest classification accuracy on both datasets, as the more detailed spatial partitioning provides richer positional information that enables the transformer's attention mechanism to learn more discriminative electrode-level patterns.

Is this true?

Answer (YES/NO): NO